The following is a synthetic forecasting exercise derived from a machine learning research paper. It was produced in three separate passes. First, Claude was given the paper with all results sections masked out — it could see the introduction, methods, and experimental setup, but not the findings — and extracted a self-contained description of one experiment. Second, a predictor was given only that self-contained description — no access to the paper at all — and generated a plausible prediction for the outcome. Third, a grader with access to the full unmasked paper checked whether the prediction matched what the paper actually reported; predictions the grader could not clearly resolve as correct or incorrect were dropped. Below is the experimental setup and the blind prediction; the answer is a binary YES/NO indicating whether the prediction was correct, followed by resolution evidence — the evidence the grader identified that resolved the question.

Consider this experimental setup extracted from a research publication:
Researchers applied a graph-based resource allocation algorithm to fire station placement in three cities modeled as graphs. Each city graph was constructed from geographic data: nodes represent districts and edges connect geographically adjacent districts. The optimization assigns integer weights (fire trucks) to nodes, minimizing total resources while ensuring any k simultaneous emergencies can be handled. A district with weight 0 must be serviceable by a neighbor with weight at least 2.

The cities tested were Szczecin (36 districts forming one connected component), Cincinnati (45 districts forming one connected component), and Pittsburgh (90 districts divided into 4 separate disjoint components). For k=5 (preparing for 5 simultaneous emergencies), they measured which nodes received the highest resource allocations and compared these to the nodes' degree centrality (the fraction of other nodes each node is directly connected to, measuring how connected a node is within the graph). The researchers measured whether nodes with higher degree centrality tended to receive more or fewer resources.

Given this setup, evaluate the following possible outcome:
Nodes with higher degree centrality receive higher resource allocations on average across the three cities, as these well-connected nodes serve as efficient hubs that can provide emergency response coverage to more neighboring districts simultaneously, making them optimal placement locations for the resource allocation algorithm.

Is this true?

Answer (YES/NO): YES